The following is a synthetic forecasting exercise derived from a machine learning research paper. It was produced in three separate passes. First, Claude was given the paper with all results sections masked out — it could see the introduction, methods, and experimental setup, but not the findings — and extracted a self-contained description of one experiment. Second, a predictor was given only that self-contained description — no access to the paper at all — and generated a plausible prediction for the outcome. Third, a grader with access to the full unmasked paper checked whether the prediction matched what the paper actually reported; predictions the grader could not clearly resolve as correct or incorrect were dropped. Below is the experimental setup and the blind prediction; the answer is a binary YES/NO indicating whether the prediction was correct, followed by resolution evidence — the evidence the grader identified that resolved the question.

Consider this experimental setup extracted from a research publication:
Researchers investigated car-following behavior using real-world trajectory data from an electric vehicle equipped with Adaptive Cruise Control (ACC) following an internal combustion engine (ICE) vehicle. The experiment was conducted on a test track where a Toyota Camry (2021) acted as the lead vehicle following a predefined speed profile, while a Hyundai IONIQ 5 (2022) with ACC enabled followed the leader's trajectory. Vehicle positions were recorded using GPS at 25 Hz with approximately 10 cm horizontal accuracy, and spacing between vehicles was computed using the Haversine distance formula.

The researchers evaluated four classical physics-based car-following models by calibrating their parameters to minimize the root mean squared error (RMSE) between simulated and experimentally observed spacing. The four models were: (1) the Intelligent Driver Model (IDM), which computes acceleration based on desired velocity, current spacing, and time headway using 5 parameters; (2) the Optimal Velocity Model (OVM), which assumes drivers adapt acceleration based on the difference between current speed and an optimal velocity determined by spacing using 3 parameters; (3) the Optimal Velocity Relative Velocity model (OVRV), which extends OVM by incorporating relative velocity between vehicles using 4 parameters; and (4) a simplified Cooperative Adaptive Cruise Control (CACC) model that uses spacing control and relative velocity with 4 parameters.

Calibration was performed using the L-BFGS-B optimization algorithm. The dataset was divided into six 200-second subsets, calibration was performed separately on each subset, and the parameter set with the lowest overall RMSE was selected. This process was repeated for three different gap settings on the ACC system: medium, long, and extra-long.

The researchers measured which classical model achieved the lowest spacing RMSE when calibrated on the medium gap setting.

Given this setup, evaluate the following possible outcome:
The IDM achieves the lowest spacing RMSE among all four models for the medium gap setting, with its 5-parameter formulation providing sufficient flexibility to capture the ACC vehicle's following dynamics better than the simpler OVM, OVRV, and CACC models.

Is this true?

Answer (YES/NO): NO